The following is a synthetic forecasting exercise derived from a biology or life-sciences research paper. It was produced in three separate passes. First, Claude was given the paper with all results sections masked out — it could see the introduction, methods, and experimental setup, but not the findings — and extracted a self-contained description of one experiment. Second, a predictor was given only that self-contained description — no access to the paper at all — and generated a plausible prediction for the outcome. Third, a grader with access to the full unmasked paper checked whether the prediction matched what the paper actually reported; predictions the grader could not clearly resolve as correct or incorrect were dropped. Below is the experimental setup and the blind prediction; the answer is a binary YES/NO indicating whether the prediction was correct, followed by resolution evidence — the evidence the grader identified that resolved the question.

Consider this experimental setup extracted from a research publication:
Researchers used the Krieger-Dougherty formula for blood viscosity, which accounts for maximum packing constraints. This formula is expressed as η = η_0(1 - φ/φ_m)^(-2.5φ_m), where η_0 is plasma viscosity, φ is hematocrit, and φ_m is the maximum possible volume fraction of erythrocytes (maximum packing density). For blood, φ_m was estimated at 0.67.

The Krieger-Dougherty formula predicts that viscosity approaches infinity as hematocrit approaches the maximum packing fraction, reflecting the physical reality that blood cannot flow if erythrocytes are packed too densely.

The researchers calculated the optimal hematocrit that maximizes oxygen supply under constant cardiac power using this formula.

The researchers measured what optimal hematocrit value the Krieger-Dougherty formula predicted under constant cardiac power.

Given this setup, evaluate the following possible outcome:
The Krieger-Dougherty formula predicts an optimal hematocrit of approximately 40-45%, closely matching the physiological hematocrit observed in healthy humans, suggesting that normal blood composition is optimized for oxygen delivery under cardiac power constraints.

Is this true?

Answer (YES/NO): NO